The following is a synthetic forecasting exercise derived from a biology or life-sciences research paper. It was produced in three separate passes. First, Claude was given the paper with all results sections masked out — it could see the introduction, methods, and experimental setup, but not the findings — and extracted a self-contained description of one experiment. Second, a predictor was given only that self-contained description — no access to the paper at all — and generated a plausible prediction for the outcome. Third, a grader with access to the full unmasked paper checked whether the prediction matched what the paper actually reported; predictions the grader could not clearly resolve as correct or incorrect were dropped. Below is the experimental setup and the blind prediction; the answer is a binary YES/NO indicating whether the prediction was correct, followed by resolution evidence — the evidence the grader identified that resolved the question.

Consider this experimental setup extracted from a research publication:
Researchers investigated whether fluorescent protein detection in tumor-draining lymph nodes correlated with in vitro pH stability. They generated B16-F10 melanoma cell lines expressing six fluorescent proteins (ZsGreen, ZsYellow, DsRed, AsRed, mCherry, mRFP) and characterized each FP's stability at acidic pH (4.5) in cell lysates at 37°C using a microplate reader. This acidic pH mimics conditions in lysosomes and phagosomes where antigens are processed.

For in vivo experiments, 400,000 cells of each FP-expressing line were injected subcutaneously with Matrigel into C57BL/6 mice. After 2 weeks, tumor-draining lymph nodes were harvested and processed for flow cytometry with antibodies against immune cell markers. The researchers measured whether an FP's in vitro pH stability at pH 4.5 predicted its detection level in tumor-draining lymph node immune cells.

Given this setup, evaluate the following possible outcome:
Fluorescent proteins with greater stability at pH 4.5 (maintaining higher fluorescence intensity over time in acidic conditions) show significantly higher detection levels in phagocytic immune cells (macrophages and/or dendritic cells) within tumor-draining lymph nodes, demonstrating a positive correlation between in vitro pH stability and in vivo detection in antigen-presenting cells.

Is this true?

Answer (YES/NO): NO